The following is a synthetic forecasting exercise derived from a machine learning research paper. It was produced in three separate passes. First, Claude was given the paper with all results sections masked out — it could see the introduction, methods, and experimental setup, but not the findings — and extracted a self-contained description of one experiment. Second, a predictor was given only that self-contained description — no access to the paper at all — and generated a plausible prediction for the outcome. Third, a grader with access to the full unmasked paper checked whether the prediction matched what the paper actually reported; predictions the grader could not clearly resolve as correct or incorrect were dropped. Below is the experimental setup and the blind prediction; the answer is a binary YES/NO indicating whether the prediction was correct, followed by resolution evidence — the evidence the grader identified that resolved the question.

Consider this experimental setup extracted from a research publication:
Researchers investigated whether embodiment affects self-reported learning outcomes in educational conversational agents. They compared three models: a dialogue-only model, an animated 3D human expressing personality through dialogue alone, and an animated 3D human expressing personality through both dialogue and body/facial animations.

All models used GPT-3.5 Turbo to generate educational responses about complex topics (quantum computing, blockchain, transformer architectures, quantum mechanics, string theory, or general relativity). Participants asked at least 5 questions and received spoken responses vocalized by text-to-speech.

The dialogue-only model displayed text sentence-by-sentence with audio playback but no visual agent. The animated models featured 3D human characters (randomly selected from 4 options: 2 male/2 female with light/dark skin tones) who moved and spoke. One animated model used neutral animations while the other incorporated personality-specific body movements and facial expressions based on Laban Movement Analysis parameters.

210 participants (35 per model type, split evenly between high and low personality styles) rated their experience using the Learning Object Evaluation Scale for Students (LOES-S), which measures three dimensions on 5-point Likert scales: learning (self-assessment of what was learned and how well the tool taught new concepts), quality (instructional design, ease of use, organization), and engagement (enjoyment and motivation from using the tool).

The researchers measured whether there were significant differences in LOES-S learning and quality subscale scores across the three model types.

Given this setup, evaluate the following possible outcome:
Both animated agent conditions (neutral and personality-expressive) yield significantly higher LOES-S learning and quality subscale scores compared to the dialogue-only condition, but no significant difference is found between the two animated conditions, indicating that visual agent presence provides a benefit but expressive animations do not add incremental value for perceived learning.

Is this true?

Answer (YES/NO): NO